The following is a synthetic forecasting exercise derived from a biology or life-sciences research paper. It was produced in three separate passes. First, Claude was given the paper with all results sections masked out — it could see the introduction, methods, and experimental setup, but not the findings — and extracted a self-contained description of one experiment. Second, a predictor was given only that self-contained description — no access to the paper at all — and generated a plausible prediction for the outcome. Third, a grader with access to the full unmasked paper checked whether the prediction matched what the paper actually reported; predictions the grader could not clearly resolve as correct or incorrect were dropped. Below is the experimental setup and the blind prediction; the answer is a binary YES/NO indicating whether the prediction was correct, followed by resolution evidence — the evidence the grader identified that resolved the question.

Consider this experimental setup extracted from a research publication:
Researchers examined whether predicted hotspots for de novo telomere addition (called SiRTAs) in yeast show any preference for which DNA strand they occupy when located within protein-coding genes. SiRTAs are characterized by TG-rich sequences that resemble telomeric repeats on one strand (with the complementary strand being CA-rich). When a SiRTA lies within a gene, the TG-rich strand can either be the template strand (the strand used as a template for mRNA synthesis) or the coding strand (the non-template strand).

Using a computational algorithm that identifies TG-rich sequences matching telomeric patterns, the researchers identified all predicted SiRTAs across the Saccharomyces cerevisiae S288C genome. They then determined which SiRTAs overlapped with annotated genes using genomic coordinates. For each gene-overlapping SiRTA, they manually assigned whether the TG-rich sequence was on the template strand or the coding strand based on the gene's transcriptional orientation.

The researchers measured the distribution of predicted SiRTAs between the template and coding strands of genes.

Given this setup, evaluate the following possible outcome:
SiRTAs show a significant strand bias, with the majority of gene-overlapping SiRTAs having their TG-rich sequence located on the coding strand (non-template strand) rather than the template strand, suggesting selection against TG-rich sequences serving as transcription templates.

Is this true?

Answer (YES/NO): NO